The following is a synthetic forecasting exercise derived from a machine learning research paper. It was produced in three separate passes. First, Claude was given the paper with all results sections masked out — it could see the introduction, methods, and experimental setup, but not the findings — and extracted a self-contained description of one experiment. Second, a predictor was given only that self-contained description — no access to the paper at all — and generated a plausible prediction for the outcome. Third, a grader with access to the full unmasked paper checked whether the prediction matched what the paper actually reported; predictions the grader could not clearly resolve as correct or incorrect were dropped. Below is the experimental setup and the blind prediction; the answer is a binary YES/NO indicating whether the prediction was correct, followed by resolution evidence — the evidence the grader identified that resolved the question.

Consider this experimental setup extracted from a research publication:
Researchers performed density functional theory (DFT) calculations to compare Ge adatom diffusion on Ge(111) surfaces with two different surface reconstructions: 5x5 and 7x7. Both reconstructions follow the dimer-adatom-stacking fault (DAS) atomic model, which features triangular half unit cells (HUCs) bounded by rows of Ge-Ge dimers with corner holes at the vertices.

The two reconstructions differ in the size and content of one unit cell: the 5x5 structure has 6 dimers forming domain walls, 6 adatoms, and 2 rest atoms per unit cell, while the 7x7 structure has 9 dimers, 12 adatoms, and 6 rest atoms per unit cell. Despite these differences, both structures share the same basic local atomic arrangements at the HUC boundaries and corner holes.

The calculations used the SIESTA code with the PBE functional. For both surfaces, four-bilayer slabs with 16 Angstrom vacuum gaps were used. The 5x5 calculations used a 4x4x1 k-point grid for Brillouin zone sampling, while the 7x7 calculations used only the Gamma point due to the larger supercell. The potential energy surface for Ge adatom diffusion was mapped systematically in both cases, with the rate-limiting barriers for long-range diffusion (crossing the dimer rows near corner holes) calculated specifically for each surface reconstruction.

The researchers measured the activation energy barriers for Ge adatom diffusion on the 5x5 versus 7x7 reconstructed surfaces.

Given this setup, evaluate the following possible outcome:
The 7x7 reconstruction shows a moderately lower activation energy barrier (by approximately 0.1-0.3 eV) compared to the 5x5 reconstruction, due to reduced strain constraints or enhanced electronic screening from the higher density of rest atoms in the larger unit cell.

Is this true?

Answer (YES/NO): NO